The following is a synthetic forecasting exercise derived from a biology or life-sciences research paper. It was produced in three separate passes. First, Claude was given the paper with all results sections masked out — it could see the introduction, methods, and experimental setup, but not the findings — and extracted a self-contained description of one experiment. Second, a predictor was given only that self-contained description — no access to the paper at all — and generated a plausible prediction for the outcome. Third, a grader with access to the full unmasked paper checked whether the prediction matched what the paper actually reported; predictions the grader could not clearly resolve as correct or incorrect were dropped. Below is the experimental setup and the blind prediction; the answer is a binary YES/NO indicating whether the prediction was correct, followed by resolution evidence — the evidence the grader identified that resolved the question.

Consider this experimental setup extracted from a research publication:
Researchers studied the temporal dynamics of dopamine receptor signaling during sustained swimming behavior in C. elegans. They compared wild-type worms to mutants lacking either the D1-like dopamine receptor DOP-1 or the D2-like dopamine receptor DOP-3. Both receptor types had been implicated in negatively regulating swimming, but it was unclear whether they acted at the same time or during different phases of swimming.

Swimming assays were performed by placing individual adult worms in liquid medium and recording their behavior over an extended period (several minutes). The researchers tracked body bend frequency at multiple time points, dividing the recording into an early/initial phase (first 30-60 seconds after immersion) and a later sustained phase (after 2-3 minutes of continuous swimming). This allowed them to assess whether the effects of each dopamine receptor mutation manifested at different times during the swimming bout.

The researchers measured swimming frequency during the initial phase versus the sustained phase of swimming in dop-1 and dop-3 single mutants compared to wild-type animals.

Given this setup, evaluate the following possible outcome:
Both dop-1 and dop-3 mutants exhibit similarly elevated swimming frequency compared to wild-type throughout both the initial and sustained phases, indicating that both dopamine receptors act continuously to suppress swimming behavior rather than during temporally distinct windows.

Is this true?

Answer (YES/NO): NO